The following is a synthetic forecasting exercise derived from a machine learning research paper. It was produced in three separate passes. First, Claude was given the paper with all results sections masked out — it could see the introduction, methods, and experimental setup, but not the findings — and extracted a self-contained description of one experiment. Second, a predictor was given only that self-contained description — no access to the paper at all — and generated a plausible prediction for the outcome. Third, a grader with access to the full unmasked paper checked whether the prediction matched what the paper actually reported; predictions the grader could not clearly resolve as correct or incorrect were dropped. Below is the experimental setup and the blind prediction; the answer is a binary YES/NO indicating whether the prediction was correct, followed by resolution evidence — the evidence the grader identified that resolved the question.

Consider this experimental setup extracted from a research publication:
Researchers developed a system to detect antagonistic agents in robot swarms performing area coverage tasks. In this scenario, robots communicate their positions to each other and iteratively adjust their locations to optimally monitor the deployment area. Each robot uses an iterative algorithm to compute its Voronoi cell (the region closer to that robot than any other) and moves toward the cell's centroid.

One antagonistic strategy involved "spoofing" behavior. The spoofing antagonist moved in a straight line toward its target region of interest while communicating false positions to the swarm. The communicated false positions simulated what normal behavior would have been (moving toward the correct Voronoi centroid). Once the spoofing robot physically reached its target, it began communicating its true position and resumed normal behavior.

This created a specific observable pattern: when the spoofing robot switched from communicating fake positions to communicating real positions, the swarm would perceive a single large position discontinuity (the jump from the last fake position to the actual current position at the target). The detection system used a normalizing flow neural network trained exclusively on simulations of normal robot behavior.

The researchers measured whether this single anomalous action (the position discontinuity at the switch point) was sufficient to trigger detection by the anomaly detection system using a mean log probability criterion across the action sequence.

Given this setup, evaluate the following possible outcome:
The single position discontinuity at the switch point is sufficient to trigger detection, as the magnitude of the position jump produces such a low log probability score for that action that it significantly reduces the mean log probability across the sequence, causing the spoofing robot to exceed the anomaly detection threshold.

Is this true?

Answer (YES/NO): YES